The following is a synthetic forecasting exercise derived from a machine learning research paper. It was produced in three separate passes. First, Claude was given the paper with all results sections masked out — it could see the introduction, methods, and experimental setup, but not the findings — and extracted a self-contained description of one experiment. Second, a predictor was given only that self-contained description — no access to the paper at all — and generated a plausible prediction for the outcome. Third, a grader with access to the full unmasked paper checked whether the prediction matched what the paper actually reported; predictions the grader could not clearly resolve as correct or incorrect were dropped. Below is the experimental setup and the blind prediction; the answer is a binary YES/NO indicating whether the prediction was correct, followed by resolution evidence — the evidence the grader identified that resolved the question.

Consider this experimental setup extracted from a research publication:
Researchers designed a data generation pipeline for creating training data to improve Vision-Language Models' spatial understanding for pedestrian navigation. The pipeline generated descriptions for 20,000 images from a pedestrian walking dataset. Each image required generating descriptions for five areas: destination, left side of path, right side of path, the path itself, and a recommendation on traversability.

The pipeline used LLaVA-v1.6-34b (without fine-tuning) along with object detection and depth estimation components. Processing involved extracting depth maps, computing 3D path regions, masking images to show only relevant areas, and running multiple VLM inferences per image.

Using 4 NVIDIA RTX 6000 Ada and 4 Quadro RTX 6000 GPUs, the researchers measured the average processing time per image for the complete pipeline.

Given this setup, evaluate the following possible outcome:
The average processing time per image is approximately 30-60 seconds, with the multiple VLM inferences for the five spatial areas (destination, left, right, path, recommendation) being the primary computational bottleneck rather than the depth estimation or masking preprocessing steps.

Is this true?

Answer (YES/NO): NO